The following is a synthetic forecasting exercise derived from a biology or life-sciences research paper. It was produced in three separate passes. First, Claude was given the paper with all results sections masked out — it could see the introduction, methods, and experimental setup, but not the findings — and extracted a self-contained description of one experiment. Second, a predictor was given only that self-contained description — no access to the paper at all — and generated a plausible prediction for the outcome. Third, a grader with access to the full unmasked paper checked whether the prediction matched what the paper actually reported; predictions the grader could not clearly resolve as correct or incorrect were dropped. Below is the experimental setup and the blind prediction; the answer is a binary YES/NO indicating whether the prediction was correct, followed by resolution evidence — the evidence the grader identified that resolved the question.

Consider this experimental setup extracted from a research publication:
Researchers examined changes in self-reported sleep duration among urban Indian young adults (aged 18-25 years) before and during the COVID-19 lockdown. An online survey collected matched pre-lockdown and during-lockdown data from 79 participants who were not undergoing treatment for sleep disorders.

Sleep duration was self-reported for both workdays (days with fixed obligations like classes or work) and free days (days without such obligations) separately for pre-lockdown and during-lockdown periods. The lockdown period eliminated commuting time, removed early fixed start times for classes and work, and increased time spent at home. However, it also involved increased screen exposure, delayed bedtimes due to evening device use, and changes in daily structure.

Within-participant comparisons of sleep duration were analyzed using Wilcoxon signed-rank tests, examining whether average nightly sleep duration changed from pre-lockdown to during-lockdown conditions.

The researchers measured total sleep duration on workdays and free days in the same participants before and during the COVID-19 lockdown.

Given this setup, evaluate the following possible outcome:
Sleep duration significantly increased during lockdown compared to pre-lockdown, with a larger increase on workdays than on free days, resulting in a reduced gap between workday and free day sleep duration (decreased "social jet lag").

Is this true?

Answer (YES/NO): NO